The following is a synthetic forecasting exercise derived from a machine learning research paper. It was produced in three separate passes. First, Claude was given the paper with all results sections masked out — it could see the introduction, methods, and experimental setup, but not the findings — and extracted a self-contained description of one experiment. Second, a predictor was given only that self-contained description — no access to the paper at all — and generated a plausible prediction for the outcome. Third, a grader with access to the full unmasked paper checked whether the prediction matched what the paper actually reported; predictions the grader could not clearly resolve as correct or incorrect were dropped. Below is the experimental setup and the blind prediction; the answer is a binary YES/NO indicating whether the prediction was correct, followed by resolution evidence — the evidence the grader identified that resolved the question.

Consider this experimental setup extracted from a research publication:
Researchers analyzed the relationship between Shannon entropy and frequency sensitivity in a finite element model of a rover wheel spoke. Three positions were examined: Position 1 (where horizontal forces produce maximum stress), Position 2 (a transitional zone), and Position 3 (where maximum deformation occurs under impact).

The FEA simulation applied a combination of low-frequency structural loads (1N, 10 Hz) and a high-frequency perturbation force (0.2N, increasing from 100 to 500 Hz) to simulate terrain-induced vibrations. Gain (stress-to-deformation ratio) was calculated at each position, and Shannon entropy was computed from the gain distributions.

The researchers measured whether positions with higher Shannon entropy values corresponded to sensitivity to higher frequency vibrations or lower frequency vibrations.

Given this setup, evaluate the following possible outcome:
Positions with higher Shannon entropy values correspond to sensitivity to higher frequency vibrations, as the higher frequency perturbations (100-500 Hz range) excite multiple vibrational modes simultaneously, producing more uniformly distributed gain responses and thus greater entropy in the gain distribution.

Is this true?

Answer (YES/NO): YES